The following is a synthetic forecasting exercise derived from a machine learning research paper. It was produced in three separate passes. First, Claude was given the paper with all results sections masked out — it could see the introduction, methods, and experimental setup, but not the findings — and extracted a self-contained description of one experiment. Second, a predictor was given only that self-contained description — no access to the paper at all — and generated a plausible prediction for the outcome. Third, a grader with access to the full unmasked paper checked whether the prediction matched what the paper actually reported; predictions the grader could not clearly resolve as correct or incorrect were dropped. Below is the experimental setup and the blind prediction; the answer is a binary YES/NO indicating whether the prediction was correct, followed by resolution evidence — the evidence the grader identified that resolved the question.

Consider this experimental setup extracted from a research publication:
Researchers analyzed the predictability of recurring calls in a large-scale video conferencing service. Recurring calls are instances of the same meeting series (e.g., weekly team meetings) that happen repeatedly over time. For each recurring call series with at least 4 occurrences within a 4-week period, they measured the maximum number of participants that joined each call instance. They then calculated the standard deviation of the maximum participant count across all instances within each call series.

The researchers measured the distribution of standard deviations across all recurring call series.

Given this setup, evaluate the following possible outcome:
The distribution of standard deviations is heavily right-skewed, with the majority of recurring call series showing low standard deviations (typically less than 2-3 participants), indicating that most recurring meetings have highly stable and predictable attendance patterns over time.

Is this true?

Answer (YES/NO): YES